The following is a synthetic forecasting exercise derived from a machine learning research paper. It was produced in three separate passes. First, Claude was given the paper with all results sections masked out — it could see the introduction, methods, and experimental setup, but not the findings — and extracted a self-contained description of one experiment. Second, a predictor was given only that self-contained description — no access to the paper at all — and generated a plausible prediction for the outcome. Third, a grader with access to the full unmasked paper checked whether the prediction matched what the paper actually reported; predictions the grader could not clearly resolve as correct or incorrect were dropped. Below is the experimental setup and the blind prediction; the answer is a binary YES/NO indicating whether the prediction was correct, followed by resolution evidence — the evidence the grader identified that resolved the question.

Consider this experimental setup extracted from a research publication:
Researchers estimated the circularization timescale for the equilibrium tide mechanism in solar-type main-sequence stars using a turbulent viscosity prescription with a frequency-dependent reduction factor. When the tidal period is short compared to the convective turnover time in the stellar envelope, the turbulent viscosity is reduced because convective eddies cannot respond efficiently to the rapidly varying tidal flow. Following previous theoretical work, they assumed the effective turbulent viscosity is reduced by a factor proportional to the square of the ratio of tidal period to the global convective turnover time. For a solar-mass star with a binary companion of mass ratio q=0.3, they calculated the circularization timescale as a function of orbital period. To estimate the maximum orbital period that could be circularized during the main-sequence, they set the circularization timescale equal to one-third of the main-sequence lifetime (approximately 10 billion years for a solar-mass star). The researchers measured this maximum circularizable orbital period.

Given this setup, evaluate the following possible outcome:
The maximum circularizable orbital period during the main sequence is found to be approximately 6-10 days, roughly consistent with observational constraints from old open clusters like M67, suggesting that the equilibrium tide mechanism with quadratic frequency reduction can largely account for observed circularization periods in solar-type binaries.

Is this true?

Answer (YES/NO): NO